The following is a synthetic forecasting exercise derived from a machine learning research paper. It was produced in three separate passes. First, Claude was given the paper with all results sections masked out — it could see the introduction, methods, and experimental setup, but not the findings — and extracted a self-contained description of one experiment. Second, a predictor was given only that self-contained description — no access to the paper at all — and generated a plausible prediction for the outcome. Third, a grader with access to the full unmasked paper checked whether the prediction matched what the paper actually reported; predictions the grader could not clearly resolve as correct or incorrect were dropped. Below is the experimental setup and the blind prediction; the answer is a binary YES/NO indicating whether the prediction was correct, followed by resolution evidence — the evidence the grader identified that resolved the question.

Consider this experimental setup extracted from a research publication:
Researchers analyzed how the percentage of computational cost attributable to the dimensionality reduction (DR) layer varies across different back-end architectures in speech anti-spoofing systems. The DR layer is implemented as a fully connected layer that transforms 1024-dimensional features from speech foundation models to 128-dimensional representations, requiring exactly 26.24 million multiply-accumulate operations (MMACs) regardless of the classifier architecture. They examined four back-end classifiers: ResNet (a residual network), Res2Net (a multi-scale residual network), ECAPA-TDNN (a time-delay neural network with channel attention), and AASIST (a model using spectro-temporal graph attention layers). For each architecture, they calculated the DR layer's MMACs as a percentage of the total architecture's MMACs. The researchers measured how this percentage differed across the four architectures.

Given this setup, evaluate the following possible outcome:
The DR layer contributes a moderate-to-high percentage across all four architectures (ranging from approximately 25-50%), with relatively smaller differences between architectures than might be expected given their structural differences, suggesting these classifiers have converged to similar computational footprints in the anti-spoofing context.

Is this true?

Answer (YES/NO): NO